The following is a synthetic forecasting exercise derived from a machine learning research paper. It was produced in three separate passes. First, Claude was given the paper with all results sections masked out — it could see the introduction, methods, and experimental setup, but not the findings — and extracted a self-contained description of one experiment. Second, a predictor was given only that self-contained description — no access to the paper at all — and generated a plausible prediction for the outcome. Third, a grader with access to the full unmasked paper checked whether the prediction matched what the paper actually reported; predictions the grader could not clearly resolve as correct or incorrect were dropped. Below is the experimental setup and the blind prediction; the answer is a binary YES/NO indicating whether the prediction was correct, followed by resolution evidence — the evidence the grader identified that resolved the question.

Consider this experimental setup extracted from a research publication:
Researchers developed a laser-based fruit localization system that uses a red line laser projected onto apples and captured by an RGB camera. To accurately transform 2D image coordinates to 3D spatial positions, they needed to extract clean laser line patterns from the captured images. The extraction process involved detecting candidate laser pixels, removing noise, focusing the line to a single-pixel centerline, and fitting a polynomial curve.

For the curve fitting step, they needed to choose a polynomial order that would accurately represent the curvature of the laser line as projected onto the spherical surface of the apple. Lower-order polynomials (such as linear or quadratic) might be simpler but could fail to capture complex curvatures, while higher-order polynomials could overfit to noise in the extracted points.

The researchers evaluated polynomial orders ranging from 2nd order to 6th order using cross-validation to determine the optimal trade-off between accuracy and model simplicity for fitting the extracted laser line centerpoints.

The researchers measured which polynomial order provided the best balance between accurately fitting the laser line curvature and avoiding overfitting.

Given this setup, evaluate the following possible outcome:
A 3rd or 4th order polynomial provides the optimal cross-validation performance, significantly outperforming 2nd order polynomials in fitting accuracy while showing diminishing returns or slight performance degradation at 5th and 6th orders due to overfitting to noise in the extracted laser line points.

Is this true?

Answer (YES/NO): YES